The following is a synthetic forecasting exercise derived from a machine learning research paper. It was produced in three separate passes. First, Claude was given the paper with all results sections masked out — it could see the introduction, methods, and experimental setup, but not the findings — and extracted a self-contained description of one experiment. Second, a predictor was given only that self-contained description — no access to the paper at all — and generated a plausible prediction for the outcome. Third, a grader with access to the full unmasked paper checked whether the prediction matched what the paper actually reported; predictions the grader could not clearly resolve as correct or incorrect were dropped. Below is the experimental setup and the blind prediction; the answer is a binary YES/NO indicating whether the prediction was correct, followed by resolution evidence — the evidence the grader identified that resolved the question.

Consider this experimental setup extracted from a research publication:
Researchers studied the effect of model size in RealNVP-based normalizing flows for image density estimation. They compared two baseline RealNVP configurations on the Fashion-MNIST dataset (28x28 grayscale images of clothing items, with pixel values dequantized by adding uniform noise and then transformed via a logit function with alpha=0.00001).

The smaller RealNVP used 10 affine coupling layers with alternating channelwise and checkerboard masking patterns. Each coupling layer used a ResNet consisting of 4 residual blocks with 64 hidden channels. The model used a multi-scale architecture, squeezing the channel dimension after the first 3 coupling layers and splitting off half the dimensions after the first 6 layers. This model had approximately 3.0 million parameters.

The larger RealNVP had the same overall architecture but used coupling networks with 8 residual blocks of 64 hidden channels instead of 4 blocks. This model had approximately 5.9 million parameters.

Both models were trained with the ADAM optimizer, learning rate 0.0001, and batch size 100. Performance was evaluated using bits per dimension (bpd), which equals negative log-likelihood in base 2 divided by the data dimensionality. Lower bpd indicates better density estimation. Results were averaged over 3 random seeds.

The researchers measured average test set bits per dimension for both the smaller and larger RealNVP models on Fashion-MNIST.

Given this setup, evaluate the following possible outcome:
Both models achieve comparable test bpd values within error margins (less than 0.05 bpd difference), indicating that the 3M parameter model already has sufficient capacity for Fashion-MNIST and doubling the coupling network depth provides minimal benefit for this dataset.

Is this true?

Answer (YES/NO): YES